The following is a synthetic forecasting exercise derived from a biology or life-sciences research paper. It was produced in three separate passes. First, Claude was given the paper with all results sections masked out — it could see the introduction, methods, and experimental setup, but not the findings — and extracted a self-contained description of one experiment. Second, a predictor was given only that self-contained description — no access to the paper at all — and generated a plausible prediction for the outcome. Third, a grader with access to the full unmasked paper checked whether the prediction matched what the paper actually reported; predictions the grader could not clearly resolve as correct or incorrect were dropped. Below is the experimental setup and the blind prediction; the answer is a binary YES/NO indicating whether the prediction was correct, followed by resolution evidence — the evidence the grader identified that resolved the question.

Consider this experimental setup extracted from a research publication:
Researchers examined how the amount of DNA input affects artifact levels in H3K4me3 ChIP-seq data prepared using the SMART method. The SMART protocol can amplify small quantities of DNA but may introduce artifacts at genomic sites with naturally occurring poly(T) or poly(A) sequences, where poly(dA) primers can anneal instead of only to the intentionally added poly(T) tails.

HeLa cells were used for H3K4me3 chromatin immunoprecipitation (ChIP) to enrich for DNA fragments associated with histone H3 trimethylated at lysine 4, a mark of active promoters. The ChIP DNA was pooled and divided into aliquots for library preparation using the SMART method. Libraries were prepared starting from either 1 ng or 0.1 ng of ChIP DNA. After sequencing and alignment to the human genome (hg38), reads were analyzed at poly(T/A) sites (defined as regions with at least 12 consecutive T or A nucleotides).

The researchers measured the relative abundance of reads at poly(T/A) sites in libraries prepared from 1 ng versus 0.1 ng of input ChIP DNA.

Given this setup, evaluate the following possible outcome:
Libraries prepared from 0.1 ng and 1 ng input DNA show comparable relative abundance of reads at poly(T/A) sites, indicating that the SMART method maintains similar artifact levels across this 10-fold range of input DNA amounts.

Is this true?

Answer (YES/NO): NO